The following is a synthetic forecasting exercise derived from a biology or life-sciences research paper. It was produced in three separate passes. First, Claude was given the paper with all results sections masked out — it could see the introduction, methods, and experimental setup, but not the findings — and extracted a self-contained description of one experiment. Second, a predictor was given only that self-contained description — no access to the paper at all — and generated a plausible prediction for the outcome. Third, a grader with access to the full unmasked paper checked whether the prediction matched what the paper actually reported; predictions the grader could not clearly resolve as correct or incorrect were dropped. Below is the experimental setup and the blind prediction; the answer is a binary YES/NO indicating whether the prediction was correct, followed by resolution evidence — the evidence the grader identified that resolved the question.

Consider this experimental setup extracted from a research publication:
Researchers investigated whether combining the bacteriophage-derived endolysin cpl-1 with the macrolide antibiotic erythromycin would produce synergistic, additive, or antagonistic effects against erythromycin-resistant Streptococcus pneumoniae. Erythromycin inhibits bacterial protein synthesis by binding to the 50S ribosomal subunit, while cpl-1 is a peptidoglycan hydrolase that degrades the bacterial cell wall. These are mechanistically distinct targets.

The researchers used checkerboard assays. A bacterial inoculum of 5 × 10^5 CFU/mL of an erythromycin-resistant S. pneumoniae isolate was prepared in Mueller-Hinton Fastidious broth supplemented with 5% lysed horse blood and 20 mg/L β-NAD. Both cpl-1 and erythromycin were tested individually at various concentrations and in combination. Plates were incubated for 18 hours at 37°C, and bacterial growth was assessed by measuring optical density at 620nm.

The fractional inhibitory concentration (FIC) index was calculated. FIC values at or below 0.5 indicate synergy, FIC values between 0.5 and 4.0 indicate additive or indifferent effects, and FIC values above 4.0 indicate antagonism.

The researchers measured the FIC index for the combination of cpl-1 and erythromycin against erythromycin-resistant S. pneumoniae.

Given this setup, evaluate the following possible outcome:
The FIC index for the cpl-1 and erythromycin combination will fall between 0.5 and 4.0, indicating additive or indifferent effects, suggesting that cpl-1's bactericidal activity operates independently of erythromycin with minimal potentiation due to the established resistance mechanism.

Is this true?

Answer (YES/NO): YES